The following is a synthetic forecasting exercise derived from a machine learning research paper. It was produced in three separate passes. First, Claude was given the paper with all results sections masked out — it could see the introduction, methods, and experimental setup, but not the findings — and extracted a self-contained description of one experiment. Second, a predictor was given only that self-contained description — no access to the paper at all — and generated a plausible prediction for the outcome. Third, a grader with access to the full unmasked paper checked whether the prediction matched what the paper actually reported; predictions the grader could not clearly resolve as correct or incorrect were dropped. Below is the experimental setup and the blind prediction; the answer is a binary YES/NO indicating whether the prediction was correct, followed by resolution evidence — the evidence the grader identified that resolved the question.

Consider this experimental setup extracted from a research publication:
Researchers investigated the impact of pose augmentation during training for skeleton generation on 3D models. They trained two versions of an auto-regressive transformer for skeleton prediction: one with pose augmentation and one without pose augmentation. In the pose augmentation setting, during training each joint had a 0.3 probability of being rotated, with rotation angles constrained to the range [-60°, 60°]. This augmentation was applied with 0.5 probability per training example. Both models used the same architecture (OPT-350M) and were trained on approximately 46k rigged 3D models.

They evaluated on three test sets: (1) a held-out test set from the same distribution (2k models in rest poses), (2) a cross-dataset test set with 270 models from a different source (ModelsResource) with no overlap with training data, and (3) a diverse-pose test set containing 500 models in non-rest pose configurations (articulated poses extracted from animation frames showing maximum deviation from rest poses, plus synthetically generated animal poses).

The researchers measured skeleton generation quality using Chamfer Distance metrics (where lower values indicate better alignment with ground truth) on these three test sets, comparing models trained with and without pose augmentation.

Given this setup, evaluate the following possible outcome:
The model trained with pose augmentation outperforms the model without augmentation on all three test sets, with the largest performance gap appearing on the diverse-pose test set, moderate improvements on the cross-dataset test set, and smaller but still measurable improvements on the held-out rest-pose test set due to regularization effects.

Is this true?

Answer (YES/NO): NO